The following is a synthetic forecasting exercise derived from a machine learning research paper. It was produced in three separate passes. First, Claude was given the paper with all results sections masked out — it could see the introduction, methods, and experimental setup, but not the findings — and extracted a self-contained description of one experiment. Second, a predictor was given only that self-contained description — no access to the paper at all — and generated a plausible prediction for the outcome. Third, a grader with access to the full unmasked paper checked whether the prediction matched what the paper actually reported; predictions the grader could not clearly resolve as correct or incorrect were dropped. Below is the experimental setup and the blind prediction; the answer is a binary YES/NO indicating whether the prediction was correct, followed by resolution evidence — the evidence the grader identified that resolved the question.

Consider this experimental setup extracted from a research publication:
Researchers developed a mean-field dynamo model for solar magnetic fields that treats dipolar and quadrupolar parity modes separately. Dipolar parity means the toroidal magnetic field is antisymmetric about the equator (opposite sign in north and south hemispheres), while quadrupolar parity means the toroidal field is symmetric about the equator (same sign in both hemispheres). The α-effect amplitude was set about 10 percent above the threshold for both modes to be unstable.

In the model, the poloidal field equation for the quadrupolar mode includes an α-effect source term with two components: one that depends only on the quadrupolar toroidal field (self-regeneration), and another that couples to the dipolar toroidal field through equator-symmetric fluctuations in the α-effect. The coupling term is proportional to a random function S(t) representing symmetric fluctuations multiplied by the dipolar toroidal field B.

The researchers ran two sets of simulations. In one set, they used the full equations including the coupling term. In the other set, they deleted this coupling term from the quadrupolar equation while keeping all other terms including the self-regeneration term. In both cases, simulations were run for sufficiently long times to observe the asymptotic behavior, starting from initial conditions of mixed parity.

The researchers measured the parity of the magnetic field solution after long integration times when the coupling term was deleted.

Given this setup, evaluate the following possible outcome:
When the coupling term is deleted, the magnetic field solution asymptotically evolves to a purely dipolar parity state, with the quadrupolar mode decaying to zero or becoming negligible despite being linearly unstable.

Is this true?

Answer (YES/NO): YES